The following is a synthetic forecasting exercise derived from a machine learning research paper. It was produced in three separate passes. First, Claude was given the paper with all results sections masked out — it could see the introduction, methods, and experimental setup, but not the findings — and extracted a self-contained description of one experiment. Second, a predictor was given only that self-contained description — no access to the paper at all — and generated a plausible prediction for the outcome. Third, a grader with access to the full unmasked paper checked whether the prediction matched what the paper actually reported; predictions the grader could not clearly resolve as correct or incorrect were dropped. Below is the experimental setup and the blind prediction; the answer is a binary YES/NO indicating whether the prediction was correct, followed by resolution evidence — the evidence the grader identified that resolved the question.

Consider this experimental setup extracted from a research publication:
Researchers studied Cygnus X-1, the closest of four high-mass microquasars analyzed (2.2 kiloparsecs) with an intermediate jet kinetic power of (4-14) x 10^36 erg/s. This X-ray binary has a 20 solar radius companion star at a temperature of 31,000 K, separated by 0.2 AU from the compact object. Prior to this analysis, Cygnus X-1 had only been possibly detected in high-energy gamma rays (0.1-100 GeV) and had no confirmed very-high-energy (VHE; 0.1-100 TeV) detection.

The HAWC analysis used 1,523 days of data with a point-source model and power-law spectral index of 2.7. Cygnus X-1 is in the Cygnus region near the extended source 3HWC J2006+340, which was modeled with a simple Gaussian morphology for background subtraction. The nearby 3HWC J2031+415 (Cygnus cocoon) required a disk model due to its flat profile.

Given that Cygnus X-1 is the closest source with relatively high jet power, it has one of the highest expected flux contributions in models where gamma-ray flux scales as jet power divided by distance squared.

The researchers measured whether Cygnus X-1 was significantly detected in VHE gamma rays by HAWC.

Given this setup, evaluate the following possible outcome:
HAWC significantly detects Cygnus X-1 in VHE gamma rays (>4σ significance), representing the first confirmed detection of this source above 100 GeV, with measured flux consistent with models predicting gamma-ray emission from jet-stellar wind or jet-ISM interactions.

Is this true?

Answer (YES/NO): NO